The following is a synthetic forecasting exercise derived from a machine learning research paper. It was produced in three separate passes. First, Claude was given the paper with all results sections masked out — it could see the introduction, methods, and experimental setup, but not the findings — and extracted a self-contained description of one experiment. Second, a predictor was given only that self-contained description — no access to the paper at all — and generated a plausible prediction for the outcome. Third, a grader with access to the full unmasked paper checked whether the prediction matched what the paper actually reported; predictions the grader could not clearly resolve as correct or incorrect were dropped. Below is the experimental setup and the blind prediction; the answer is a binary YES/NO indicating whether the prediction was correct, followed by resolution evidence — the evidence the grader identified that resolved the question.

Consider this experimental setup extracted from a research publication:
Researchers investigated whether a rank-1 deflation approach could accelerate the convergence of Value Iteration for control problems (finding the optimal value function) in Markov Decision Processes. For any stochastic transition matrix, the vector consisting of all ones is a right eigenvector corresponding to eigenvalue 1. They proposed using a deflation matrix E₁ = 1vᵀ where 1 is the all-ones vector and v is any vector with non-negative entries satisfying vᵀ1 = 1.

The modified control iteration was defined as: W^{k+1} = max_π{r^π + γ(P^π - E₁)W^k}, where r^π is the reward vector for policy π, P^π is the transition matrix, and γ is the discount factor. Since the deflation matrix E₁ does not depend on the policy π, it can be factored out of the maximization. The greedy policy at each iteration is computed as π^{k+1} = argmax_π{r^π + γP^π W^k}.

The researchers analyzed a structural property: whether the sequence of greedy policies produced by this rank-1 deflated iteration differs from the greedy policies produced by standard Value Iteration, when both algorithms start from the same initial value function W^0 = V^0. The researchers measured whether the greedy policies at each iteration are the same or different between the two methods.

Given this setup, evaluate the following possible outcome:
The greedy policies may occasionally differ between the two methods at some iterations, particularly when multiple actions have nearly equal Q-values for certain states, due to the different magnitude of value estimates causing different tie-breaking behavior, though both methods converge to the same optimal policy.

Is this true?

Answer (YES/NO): NO